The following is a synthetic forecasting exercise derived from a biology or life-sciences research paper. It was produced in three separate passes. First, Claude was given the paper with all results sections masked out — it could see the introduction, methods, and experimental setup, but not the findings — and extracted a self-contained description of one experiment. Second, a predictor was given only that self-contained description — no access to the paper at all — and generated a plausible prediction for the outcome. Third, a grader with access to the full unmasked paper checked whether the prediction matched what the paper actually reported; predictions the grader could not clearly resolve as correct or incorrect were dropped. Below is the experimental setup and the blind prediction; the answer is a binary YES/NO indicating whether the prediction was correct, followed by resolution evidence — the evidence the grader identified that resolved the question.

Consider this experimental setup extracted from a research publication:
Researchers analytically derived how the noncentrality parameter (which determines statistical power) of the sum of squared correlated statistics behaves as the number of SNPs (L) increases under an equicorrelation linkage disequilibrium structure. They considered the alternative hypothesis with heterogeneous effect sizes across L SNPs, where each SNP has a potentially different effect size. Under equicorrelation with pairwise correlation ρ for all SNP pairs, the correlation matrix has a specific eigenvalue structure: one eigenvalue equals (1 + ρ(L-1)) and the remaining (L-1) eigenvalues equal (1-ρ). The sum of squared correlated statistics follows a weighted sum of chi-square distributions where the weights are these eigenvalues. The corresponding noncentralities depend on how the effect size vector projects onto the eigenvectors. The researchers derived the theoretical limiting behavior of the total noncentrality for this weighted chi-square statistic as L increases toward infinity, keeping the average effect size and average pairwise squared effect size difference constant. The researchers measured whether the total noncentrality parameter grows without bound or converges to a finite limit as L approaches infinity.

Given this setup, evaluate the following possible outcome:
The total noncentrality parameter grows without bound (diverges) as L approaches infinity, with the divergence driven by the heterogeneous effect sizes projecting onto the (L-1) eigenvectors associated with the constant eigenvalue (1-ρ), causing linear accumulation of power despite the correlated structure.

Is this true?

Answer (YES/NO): NO